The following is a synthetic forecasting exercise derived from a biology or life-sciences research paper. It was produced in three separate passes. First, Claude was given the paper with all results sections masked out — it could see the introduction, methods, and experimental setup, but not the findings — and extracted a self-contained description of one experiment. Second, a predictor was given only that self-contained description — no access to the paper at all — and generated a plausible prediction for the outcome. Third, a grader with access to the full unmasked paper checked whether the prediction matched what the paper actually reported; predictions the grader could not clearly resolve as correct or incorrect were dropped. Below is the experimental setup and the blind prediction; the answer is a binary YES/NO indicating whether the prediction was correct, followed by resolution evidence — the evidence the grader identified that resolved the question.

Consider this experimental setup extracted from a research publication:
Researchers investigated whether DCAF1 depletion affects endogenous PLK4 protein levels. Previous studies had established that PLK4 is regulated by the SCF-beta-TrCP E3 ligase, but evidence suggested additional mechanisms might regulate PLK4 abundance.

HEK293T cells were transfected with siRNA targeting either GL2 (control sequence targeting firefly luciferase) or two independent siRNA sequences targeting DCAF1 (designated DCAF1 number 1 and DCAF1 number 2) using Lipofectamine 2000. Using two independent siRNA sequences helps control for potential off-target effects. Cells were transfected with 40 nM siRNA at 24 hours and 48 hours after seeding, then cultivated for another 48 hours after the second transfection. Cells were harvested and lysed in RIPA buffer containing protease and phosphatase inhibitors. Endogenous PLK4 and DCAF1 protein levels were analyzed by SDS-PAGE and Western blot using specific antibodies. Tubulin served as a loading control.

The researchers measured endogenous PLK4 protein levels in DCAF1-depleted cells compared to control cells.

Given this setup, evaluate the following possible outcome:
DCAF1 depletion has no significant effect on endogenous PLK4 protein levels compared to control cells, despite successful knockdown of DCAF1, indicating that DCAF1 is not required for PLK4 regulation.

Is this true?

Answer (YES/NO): NO